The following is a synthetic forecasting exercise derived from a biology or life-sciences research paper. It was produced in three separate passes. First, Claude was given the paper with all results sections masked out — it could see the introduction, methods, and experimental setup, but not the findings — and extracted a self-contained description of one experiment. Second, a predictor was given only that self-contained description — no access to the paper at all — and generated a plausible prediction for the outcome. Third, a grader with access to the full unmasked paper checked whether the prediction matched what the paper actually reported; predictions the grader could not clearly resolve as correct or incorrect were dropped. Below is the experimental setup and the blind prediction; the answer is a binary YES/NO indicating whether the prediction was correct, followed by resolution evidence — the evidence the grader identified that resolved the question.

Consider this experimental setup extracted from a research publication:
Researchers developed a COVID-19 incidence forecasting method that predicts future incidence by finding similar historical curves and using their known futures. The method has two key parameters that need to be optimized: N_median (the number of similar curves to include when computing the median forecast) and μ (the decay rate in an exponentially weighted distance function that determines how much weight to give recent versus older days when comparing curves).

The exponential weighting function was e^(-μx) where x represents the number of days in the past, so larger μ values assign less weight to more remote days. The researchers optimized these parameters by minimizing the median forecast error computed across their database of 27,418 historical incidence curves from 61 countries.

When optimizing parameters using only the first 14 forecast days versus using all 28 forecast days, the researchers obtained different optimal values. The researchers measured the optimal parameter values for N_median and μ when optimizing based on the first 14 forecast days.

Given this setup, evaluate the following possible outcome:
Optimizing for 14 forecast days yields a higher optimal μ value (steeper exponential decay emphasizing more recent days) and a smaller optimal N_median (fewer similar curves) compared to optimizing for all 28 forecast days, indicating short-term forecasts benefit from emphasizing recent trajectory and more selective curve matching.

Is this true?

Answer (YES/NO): NO